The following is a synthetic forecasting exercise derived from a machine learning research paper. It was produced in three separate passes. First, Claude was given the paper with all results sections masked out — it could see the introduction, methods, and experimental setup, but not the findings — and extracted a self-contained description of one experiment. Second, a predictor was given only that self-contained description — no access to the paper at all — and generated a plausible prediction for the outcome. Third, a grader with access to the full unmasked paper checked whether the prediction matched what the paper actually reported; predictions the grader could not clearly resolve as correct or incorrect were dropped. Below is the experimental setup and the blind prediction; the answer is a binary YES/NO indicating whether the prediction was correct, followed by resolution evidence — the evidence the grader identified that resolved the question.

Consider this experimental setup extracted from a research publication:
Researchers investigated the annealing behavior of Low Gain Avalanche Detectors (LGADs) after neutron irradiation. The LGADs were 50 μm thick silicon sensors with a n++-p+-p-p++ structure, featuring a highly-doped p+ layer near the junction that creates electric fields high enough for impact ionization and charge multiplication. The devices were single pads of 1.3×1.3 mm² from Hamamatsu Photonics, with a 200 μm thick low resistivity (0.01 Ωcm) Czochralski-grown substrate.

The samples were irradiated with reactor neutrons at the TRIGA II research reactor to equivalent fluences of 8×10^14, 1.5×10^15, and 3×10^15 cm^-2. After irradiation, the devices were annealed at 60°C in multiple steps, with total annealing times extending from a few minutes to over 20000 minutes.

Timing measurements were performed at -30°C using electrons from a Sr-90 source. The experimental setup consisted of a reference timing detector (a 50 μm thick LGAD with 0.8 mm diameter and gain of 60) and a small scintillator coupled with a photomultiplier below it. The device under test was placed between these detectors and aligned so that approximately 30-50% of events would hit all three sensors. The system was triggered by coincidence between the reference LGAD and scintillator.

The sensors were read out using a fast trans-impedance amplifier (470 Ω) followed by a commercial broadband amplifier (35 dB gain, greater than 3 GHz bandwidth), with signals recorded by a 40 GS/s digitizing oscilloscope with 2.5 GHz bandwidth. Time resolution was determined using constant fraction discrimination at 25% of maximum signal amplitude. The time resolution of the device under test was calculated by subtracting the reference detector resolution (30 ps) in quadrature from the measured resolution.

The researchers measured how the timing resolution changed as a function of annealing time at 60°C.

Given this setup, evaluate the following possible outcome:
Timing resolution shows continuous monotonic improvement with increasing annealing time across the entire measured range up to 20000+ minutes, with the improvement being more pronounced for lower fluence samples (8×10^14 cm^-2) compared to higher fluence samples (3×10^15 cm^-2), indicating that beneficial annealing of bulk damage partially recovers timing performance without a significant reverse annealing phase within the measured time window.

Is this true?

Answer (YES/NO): NO